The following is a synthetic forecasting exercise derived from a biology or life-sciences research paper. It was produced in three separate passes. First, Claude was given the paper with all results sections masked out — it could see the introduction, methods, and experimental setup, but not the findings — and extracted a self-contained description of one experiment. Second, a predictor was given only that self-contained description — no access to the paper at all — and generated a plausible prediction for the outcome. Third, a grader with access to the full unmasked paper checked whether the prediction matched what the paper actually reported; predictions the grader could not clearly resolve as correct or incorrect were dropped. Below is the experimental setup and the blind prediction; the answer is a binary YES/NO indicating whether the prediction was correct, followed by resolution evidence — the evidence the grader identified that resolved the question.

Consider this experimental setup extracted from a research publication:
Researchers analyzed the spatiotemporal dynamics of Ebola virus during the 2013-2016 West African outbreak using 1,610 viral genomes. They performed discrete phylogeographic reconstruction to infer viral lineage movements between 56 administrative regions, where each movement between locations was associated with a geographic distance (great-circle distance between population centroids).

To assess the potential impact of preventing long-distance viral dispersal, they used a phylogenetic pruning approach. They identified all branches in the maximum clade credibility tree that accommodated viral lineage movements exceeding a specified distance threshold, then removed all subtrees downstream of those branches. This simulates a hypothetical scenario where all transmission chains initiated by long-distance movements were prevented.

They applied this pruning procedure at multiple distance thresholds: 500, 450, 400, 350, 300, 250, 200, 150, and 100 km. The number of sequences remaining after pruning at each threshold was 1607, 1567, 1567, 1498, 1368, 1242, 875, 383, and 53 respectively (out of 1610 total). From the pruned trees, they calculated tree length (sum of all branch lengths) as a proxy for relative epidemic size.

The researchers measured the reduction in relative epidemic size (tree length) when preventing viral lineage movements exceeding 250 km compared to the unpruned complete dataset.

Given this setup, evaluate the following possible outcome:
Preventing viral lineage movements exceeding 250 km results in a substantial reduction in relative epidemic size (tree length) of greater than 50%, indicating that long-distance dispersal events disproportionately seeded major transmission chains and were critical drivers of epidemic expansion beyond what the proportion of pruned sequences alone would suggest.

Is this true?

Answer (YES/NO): NO